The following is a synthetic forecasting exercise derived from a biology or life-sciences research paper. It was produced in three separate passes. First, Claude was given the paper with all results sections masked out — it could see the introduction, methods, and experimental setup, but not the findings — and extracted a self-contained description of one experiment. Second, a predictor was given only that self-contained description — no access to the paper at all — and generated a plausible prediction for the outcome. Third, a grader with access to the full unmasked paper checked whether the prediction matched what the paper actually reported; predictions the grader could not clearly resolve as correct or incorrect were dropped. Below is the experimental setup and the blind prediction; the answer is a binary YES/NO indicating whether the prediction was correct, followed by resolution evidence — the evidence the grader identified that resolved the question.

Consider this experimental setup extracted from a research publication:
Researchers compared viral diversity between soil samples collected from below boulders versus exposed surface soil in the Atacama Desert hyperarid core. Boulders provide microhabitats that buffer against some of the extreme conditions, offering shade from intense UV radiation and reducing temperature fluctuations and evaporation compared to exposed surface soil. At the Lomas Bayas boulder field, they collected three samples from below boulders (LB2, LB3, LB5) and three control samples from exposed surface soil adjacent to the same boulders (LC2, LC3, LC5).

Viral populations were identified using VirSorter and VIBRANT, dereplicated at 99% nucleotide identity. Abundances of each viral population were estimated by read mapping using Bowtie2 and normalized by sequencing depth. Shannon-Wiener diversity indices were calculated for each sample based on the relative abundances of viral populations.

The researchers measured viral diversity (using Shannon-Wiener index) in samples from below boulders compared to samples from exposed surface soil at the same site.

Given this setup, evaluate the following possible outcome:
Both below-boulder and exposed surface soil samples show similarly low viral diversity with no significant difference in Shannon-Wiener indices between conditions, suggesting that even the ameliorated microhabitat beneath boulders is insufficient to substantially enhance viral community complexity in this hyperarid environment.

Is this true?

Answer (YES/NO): NO